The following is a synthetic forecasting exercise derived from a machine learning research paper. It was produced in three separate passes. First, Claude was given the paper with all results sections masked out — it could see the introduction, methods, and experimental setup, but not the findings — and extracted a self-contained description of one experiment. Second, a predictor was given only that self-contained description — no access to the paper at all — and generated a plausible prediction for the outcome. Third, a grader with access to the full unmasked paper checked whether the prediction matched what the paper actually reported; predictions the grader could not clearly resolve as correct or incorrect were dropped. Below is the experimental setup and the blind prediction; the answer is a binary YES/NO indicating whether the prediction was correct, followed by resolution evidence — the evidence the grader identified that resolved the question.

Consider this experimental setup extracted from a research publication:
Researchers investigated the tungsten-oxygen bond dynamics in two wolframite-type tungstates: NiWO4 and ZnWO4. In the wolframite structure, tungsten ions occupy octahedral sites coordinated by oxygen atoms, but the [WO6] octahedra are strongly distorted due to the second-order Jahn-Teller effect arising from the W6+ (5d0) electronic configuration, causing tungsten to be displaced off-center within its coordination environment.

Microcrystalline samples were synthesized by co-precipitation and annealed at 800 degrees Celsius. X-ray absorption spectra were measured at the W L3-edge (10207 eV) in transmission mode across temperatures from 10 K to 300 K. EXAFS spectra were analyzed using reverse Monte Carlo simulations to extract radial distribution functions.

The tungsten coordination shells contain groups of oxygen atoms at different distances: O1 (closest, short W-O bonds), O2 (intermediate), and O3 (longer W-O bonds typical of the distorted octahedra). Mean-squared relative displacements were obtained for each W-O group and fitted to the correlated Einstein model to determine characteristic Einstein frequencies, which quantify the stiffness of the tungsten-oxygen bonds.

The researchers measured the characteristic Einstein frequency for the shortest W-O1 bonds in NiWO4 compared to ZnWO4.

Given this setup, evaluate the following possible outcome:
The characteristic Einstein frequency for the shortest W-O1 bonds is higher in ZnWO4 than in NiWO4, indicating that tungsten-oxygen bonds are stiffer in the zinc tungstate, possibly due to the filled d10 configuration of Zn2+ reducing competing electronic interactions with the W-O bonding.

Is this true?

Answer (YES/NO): YES